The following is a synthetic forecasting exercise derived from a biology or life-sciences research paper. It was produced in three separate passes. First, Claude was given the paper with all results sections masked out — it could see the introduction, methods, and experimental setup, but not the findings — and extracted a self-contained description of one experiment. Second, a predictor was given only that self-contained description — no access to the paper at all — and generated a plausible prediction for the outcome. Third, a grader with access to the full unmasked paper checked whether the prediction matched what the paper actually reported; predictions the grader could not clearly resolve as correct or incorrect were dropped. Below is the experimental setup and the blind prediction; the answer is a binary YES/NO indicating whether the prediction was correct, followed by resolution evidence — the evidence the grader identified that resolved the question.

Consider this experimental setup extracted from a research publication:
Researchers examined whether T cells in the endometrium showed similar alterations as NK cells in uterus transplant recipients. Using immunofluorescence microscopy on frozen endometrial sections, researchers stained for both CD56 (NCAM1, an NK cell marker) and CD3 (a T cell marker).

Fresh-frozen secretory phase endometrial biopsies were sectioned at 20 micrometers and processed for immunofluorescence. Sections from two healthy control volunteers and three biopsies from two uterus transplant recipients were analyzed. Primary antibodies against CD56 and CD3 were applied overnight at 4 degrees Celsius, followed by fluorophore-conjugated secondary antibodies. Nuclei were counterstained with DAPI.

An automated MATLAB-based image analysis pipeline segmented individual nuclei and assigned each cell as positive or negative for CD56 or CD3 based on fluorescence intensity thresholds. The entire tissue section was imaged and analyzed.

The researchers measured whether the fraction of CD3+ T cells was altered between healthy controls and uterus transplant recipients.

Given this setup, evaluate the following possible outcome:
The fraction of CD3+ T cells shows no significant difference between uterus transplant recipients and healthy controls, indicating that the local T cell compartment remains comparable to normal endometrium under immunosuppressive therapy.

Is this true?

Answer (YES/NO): NO